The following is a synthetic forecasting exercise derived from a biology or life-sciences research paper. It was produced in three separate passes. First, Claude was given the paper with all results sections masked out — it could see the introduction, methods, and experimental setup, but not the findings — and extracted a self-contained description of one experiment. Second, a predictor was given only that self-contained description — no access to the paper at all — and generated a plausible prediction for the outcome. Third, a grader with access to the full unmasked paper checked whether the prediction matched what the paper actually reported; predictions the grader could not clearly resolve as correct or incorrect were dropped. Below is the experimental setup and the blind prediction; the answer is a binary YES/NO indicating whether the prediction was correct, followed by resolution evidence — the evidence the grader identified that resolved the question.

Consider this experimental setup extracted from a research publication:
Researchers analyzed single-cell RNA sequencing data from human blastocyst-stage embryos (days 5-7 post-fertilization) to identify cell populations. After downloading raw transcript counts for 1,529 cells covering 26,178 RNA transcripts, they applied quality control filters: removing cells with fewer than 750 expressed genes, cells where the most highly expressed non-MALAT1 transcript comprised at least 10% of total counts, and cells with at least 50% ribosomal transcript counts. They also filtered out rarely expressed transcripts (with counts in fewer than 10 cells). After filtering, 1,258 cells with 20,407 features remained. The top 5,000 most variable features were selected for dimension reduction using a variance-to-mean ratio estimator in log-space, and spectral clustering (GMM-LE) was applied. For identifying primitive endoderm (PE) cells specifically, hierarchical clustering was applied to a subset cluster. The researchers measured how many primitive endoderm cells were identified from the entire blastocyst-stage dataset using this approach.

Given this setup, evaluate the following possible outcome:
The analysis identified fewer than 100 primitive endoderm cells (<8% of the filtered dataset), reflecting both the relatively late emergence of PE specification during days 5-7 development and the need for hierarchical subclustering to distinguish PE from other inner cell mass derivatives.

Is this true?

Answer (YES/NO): YES